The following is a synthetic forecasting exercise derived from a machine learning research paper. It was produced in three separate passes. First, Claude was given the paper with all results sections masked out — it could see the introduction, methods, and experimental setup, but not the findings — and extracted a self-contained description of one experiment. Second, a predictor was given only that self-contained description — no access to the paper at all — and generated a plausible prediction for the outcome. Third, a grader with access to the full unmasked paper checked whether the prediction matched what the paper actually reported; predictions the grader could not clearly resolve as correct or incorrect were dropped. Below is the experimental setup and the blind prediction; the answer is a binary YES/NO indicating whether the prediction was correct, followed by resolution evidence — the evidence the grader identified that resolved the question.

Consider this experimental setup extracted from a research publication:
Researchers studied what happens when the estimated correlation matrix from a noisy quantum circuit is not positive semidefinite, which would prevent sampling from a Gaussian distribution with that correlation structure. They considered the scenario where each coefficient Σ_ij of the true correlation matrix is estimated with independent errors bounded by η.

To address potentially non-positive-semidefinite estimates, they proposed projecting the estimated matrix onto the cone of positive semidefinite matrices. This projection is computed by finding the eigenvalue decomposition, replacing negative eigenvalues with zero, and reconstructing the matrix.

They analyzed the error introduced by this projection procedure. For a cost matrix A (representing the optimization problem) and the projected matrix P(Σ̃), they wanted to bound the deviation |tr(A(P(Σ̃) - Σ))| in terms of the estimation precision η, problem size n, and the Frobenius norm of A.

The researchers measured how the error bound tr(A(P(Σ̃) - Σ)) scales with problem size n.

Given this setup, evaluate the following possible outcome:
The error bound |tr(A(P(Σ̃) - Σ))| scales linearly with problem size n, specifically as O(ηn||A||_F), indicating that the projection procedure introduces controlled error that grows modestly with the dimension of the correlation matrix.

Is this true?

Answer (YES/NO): YES